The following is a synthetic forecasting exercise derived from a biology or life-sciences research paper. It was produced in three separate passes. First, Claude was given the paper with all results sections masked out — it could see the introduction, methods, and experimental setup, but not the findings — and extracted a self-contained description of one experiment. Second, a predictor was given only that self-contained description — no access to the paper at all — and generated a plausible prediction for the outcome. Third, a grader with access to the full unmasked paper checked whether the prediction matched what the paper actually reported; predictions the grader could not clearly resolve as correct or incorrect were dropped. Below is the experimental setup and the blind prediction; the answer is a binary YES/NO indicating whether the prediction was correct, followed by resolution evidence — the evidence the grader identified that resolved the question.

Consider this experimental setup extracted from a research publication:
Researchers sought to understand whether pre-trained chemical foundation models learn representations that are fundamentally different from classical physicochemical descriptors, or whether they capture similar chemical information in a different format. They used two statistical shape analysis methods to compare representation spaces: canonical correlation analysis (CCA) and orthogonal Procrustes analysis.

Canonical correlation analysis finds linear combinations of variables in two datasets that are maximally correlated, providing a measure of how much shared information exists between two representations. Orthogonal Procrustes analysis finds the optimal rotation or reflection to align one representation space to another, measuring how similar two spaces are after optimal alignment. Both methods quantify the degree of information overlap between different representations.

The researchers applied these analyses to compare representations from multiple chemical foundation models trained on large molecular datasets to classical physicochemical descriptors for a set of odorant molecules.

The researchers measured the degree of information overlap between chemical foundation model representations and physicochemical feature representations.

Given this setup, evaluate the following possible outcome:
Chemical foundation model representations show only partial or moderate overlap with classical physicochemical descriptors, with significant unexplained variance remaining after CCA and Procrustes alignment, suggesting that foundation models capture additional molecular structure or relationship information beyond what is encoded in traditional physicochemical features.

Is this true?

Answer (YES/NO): NO